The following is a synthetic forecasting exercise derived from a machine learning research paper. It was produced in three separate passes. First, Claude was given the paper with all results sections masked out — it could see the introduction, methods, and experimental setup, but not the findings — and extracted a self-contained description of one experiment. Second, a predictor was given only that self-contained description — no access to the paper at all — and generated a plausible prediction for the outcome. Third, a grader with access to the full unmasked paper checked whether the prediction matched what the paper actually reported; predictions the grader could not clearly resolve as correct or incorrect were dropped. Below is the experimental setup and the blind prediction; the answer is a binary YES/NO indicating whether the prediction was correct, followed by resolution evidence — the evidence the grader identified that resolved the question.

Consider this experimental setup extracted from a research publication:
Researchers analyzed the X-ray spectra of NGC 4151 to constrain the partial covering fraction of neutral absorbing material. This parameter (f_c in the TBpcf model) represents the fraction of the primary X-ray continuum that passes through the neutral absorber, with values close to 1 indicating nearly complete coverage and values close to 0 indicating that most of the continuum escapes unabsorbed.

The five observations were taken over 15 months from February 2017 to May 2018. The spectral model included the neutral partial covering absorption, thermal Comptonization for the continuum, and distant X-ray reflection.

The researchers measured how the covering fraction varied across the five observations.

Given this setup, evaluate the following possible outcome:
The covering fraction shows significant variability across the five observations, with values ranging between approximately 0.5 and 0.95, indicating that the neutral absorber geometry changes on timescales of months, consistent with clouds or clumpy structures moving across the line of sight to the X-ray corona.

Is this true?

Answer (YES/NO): NO